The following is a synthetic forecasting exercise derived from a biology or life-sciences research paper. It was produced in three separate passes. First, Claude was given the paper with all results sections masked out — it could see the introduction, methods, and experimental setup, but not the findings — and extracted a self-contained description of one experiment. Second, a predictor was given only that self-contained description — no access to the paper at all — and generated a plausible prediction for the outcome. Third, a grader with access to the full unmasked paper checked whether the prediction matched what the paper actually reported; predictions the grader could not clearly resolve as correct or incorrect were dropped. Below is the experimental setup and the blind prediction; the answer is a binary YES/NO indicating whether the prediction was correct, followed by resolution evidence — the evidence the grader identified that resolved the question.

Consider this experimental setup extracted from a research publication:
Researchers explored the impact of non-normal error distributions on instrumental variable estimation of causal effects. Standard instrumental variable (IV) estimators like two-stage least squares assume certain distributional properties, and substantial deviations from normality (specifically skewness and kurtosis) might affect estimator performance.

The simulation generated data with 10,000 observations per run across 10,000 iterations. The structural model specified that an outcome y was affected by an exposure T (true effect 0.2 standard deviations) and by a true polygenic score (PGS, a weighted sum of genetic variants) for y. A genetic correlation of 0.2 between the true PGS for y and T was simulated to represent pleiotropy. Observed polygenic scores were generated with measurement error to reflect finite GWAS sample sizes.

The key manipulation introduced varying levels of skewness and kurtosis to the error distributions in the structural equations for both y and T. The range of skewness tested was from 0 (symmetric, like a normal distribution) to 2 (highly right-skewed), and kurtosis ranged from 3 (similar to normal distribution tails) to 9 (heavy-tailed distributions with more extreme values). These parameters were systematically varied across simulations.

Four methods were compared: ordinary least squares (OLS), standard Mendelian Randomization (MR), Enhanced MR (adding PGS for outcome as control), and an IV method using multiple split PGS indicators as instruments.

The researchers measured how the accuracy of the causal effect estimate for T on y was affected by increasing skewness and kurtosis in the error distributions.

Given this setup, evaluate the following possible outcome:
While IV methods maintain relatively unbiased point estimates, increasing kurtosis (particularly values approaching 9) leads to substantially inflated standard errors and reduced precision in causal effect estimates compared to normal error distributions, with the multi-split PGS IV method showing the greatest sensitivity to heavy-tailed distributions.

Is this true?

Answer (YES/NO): NO